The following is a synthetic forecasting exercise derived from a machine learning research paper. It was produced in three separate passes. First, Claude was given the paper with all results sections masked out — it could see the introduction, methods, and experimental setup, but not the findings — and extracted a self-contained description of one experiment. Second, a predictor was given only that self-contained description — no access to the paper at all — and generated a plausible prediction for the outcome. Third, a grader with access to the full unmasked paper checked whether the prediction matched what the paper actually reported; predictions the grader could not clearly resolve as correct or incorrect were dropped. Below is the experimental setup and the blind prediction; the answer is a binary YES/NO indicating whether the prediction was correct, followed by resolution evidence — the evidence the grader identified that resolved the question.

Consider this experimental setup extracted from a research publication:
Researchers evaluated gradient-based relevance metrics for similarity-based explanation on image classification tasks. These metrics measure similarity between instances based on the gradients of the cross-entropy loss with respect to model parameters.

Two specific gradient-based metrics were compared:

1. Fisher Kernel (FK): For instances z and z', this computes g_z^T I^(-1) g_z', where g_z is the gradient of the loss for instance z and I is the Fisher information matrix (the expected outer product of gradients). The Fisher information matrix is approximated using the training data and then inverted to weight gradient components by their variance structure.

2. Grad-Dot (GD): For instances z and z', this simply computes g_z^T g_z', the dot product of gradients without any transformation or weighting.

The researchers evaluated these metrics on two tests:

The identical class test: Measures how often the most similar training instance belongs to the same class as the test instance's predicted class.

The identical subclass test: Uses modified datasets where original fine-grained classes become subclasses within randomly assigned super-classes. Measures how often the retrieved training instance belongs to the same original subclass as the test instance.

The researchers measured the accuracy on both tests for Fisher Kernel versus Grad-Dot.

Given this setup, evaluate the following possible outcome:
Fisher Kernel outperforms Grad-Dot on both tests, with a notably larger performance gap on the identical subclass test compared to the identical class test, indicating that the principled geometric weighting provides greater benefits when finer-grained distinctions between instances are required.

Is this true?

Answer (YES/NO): NO